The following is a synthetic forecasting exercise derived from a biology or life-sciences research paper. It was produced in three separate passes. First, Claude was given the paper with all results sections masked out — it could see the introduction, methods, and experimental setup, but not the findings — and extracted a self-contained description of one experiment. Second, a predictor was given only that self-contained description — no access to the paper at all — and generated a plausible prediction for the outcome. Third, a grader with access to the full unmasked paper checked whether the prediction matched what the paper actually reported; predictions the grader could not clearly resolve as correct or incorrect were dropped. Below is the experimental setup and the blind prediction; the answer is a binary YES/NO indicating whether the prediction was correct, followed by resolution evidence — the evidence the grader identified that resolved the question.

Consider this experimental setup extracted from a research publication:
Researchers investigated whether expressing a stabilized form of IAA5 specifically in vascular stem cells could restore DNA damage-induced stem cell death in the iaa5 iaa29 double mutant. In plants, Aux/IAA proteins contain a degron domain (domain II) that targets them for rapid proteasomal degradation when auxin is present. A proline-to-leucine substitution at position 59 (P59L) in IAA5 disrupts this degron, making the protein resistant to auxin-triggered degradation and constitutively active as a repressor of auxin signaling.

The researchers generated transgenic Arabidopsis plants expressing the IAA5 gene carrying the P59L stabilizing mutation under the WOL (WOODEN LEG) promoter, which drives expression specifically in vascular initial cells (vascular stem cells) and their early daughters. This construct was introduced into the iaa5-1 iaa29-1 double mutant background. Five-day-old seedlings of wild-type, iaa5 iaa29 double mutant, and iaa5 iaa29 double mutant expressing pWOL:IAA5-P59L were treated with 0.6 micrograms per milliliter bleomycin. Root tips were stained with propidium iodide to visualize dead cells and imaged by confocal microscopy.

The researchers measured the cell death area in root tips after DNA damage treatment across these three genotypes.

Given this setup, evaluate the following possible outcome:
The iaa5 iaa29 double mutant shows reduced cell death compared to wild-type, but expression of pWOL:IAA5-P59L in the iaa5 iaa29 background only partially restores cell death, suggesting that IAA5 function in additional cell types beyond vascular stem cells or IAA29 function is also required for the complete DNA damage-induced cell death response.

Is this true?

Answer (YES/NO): NO